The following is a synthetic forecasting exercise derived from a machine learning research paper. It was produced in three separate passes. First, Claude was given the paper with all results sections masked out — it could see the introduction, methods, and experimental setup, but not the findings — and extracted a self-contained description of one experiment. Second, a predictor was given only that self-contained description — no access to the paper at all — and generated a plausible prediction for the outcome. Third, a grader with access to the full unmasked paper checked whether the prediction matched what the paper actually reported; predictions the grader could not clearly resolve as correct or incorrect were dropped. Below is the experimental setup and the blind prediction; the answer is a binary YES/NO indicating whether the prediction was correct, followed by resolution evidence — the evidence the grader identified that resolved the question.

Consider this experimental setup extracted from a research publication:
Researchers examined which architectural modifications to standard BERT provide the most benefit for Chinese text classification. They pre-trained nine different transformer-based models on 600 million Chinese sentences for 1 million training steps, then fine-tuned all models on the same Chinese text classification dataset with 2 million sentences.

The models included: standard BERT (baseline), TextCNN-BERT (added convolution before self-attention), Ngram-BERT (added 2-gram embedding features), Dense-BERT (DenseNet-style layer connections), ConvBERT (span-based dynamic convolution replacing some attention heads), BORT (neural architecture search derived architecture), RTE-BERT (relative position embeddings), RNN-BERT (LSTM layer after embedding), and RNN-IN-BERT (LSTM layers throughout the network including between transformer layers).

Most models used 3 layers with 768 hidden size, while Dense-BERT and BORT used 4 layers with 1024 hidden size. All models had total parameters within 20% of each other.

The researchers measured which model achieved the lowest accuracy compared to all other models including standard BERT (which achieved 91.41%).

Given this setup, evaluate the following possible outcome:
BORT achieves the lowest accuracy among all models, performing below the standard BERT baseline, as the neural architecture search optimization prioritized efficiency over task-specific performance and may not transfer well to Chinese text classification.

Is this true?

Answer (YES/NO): NO